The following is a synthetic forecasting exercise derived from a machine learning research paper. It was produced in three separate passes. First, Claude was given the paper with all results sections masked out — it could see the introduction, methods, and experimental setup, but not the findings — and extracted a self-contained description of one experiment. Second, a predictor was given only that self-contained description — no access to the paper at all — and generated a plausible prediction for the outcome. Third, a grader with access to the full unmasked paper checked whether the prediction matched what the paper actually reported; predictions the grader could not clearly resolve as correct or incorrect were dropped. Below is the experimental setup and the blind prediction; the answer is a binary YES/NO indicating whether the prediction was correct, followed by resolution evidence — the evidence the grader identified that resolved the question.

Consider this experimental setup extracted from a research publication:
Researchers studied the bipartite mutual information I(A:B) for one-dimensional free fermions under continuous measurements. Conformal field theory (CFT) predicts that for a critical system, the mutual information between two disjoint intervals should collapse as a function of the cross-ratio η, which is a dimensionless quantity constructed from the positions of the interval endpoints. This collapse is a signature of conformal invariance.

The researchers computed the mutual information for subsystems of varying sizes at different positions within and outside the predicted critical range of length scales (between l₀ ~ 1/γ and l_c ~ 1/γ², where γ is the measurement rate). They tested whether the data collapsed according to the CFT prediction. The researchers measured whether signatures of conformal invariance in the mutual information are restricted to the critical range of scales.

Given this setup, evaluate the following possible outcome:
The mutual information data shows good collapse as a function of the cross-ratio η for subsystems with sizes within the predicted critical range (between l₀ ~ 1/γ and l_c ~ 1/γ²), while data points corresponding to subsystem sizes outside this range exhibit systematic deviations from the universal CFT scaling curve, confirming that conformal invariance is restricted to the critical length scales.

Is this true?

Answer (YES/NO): NO